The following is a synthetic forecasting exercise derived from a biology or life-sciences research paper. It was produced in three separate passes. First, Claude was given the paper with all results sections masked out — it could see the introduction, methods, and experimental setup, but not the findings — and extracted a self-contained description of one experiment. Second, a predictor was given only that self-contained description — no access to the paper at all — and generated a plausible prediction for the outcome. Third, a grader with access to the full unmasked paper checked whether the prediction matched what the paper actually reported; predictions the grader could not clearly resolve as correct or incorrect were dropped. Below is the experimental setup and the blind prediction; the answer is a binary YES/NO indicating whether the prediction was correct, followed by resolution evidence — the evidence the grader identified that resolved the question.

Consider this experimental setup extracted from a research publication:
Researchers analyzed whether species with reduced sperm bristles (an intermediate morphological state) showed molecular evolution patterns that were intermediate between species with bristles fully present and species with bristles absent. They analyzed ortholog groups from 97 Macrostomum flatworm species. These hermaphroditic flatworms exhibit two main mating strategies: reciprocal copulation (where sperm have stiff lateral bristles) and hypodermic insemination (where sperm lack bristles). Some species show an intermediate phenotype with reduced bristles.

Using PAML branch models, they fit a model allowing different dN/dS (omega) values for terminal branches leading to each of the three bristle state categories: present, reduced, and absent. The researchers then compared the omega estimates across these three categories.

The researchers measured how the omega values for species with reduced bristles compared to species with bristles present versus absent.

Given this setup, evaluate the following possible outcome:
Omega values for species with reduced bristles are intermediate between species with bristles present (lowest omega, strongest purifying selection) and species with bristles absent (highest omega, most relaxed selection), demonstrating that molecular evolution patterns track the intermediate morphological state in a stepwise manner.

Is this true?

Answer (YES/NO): NO